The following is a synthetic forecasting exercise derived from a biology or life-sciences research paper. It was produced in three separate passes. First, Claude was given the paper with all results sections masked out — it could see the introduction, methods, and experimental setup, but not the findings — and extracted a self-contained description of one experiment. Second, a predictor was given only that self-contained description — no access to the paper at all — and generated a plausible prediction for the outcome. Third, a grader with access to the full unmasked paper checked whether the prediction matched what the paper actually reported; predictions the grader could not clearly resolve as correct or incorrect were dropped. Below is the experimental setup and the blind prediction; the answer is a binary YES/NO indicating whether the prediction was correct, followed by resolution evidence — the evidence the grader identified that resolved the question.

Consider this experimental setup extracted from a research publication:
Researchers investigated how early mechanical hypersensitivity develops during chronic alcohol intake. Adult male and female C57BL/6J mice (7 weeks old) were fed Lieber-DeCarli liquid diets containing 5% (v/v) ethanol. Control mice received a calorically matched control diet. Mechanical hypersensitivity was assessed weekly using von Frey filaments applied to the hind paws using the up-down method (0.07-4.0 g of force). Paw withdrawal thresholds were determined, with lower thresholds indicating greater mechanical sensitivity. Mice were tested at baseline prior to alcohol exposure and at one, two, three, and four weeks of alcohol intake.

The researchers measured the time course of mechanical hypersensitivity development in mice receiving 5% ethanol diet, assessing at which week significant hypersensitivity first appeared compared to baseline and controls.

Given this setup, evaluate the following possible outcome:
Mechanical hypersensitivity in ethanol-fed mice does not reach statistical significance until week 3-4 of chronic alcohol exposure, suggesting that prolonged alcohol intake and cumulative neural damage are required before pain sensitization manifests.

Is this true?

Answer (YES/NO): NO